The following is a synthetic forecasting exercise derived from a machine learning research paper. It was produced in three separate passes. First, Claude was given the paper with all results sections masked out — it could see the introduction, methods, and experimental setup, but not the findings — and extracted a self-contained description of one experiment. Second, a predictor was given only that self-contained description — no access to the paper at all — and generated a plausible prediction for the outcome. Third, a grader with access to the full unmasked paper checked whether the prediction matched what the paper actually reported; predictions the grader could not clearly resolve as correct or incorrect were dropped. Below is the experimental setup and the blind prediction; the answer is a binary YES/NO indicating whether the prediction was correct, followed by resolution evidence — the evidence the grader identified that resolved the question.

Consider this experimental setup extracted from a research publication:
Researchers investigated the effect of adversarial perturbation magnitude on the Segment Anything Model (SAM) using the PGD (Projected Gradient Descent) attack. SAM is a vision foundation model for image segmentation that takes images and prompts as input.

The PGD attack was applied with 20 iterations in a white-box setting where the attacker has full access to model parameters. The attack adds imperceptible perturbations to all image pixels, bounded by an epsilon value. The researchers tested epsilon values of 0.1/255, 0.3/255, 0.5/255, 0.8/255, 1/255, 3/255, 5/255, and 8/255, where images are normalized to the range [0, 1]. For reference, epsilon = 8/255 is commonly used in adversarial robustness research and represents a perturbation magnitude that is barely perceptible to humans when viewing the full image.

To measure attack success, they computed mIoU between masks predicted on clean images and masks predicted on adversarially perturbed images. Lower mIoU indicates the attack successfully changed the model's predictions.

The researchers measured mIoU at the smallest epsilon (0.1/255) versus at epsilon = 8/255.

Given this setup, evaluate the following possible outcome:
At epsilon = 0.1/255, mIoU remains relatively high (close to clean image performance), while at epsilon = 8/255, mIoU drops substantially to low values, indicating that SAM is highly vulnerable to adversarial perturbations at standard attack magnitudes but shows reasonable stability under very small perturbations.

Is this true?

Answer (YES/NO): YES